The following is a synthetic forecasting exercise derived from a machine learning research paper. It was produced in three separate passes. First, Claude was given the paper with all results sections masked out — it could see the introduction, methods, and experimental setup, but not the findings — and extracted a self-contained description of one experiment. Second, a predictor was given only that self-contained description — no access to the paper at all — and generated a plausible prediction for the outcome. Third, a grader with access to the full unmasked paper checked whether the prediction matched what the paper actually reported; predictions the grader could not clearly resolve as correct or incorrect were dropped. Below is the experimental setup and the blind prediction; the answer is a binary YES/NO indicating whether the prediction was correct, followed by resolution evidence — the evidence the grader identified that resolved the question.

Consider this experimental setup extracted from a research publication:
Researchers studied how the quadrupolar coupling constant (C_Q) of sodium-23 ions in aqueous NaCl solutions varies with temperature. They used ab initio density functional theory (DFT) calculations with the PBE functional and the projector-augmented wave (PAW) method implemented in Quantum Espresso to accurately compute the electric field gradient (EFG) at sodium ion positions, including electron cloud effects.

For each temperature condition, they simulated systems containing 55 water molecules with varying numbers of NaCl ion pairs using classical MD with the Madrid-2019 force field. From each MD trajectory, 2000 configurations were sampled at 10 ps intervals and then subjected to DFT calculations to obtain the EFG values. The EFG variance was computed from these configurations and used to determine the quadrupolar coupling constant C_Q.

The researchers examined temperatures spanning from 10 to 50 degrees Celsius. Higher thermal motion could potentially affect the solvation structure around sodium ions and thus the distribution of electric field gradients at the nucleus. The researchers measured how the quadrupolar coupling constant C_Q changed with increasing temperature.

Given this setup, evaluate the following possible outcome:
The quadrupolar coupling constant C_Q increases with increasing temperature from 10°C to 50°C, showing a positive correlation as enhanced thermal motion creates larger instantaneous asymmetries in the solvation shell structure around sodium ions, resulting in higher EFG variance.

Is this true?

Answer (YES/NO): YES